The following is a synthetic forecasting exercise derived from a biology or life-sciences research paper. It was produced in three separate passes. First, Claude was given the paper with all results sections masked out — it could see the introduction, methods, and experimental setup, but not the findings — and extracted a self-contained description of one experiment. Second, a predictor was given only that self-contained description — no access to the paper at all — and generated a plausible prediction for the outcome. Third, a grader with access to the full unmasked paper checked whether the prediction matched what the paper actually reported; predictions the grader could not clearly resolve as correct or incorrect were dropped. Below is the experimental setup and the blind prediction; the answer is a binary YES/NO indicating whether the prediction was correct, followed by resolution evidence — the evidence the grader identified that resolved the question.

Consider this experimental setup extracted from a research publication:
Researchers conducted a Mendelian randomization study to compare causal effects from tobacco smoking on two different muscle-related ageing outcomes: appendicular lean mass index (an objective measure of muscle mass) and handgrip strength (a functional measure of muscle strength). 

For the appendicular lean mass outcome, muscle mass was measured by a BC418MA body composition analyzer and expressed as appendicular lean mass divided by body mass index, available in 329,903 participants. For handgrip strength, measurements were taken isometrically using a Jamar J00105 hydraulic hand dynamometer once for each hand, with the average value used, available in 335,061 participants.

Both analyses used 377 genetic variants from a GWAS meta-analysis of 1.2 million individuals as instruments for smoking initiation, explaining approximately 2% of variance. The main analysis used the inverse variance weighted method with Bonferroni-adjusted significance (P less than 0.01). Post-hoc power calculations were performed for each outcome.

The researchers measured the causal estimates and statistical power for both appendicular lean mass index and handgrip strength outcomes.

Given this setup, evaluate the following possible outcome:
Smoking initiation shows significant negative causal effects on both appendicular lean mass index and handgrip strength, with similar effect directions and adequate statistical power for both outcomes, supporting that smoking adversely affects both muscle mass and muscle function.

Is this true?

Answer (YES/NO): NO